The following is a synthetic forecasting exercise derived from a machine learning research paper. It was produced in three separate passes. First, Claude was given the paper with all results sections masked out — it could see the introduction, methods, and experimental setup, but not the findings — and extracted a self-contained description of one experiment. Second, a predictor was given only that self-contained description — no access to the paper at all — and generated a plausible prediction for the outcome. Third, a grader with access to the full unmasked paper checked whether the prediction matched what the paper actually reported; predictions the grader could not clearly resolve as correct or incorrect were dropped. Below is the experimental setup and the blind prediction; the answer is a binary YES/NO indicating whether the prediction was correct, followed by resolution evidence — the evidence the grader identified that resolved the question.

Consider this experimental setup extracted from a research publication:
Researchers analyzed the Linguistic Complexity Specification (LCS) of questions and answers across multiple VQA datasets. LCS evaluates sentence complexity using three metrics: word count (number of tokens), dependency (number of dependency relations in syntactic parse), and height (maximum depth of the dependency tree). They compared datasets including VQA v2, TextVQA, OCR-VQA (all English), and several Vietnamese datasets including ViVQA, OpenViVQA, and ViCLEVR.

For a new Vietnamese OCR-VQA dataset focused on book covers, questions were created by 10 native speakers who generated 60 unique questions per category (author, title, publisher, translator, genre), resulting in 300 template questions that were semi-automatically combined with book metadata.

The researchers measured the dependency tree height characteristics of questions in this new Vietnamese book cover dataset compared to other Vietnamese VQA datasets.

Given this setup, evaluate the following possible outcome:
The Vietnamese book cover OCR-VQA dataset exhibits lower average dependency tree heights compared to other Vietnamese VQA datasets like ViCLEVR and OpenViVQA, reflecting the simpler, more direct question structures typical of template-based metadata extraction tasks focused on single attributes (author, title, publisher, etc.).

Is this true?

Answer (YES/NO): YES